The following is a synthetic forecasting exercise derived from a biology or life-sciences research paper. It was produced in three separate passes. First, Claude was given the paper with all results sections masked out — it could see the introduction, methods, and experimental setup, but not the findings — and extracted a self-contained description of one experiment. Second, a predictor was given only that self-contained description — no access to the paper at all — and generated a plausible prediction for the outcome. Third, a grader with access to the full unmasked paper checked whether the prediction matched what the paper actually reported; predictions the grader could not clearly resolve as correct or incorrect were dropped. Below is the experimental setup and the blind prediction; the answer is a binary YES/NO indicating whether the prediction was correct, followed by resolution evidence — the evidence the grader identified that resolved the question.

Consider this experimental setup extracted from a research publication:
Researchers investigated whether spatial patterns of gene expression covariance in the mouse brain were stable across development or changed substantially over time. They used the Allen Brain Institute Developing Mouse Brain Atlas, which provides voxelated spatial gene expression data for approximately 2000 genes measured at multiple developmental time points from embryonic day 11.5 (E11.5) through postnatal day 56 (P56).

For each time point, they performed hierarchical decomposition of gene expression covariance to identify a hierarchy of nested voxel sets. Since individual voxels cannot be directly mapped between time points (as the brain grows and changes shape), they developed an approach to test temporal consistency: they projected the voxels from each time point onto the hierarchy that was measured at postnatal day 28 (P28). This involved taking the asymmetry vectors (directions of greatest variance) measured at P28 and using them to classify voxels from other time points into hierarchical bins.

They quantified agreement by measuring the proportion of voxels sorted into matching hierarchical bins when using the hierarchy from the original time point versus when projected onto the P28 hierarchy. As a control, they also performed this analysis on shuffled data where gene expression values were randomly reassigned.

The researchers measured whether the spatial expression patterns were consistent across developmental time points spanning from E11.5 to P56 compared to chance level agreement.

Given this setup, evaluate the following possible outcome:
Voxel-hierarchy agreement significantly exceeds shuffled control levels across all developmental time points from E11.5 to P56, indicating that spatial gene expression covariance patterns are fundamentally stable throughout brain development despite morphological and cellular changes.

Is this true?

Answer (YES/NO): YES